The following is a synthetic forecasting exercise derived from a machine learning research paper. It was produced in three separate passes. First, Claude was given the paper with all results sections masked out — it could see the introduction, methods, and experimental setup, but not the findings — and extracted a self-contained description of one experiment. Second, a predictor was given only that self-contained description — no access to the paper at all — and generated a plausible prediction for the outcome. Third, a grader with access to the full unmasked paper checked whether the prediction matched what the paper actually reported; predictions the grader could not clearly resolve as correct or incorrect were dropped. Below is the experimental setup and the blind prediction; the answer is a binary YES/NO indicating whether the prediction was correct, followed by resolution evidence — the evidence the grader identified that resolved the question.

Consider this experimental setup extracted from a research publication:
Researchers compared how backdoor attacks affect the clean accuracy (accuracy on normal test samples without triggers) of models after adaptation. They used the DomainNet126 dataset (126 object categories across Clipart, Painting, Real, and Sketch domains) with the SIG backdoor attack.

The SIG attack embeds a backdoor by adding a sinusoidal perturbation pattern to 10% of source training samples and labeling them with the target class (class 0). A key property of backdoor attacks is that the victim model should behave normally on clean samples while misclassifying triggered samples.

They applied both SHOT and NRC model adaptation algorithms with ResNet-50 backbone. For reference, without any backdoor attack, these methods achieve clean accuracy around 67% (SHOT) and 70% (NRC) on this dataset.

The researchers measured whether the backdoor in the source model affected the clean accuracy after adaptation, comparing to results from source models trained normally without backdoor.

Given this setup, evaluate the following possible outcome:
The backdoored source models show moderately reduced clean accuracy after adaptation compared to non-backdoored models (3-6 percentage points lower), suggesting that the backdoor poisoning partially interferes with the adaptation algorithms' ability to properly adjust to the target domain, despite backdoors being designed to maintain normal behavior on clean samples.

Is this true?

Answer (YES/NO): NO